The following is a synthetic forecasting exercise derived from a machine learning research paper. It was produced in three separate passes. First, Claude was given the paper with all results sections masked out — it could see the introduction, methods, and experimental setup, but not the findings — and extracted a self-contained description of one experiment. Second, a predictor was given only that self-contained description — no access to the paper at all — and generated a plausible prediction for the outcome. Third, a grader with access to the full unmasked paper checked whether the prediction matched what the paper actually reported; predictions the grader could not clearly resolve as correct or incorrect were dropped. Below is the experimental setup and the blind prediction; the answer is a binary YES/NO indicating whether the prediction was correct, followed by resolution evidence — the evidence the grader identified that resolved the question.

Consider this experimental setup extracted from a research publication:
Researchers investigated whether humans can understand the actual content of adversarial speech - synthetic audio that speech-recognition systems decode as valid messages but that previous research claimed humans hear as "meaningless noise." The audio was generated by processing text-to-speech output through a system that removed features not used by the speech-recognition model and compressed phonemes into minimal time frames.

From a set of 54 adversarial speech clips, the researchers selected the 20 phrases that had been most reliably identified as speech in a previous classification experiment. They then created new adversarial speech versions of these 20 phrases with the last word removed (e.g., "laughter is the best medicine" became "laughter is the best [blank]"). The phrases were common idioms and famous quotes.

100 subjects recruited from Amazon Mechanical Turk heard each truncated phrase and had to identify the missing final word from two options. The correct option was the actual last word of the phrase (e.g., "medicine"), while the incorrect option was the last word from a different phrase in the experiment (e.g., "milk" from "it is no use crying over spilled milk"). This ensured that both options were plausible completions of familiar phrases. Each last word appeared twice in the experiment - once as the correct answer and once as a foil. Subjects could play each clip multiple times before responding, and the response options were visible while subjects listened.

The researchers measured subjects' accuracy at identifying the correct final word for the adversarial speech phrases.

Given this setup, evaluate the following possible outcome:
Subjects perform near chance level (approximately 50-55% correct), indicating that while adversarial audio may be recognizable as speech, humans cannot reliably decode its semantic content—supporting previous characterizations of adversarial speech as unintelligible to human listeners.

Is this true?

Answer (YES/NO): NO